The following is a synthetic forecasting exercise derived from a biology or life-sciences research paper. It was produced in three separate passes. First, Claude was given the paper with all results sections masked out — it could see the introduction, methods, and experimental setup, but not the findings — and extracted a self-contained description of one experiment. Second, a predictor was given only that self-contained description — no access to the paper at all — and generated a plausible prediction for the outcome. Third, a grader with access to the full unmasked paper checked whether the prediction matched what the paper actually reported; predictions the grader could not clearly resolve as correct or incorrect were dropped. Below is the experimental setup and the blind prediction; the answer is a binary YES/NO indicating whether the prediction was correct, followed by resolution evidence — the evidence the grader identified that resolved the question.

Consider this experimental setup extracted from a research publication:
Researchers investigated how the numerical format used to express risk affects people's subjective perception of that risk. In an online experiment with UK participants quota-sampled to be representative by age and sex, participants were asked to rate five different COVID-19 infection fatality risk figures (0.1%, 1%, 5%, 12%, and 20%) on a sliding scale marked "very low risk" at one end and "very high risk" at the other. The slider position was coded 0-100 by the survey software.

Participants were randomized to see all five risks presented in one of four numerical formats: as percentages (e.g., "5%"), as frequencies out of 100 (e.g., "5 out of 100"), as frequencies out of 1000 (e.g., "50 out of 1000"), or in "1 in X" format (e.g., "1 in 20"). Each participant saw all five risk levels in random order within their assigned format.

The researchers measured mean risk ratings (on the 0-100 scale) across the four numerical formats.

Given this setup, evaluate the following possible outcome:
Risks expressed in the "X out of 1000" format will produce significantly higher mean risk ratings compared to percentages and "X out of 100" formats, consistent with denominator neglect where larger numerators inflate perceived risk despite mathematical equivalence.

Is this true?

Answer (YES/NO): NO